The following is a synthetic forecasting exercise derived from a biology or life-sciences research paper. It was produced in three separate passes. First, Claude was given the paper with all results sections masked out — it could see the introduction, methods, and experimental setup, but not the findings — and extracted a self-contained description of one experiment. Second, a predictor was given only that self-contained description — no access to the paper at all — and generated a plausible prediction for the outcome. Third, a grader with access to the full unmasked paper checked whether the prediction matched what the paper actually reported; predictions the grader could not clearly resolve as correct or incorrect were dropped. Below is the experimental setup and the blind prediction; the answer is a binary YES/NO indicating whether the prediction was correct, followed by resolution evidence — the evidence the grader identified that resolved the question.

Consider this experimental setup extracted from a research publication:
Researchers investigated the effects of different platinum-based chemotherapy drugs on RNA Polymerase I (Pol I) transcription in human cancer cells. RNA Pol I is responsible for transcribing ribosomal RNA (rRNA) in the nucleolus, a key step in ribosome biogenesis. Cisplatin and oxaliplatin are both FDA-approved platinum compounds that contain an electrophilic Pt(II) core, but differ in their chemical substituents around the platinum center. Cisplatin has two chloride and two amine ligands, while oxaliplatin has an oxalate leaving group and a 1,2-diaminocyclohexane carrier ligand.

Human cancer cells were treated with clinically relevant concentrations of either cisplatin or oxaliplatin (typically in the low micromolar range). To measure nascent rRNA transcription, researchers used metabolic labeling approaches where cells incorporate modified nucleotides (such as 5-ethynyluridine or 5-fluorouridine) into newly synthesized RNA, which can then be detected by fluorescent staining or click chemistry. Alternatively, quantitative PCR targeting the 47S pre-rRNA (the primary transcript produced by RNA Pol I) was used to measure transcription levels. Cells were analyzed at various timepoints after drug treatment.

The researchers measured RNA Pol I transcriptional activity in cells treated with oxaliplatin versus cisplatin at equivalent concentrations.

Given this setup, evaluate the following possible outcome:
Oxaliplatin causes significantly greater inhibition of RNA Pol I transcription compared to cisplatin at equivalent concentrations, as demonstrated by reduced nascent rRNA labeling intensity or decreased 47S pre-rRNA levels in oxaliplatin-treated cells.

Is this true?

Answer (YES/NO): YES